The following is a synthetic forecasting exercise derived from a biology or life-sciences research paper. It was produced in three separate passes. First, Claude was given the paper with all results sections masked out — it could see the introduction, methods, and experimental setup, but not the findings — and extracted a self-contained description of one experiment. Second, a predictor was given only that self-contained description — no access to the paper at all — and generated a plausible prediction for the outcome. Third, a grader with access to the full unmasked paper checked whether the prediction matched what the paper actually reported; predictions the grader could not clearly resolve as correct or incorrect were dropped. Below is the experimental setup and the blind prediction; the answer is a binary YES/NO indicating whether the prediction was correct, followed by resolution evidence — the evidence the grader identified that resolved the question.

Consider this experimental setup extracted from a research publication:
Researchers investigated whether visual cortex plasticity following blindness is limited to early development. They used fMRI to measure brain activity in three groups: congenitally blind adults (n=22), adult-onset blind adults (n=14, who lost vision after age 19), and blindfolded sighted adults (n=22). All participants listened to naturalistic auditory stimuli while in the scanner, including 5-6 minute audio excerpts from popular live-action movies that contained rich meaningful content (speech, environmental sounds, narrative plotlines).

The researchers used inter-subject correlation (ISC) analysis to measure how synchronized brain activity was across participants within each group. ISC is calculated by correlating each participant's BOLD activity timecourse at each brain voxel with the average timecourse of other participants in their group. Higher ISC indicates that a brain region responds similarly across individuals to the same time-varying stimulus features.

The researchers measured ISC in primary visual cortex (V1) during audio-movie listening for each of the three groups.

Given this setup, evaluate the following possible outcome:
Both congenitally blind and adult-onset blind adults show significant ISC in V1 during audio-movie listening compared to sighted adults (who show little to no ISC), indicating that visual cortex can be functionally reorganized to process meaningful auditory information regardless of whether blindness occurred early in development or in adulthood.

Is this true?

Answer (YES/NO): NO